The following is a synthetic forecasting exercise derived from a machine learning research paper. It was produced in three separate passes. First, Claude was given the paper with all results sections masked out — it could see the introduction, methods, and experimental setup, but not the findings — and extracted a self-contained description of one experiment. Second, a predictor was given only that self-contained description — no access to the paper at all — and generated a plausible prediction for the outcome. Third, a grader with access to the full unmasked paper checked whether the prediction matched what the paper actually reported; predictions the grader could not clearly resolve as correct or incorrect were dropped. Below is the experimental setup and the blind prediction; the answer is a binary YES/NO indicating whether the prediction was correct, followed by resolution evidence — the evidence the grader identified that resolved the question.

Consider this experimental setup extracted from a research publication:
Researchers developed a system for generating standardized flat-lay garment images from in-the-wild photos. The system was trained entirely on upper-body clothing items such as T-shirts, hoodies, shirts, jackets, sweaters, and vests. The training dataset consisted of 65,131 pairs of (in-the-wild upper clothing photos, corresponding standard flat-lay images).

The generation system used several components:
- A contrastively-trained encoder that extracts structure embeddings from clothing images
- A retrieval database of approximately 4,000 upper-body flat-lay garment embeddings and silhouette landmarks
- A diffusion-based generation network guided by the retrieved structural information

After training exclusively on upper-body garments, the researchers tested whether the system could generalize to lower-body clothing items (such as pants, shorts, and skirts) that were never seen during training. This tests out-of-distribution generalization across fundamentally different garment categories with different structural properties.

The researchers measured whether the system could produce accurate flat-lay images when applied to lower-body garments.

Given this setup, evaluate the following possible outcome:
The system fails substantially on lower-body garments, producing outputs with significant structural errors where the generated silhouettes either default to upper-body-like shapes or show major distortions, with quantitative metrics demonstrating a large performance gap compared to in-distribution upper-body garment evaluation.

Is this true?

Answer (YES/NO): NO